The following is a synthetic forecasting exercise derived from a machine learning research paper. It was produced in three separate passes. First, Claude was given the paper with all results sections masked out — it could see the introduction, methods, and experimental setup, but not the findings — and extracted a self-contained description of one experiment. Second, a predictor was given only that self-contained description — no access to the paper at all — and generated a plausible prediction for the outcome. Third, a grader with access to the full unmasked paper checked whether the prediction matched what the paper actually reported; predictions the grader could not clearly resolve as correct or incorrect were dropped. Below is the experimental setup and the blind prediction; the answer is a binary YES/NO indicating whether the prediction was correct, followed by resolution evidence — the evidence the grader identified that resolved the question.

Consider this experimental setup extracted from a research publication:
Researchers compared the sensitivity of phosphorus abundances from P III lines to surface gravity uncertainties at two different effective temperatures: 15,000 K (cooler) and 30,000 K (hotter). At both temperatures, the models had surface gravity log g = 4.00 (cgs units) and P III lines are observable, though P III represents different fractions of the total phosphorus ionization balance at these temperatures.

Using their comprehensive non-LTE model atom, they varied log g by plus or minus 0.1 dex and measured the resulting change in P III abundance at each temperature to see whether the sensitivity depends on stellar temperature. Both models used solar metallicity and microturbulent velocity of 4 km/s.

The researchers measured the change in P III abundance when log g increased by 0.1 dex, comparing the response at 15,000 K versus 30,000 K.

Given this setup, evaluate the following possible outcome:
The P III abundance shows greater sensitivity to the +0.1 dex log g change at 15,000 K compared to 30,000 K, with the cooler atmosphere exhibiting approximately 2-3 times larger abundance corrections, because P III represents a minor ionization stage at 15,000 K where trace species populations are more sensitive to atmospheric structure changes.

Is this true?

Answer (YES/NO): NO